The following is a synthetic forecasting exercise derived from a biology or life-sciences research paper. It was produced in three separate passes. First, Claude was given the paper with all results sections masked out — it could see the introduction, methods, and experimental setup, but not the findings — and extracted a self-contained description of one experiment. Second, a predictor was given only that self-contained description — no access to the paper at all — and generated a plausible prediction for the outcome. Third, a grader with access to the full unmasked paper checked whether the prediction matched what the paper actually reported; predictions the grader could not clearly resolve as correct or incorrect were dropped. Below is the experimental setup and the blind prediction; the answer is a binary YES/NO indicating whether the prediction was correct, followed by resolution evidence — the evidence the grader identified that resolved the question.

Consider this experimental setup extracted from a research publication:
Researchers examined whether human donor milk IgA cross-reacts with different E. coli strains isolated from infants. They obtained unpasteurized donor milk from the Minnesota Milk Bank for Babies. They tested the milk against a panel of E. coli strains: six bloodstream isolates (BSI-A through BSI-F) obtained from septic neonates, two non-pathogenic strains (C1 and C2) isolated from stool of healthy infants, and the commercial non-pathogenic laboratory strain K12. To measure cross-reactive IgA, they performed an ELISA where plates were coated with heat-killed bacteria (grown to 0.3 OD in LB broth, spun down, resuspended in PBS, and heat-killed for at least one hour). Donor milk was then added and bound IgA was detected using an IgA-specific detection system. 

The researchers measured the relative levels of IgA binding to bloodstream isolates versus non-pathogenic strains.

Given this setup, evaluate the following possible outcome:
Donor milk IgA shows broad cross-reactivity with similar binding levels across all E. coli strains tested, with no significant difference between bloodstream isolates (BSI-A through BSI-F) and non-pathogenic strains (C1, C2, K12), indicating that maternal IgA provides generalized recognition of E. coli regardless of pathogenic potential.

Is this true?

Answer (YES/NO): NO